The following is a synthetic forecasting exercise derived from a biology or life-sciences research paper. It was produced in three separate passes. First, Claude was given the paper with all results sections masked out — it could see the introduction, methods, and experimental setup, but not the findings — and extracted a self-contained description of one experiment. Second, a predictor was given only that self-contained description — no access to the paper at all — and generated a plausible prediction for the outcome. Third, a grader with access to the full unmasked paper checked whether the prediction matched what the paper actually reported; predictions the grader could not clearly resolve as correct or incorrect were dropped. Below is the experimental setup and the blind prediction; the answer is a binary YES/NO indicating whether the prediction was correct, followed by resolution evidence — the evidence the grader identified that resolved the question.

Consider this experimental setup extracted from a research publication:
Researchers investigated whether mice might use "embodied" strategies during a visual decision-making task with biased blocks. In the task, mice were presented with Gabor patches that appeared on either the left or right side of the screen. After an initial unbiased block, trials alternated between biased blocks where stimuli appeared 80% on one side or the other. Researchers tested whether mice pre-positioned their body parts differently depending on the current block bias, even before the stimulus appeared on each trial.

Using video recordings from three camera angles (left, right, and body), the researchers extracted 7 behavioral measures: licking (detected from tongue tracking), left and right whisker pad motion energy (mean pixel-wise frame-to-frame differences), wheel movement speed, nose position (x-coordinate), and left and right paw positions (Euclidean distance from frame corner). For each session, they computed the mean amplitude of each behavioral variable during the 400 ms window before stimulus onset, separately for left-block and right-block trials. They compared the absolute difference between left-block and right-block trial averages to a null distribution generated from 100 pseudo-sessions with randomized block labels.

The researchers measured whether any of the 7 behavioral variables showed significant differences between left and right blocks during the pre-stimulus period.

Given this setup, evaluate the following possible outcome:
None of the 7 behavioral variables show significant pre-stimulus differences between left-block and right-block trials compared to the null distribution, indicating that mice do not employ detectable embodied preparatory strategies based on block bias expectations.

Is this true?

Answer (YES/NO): NO